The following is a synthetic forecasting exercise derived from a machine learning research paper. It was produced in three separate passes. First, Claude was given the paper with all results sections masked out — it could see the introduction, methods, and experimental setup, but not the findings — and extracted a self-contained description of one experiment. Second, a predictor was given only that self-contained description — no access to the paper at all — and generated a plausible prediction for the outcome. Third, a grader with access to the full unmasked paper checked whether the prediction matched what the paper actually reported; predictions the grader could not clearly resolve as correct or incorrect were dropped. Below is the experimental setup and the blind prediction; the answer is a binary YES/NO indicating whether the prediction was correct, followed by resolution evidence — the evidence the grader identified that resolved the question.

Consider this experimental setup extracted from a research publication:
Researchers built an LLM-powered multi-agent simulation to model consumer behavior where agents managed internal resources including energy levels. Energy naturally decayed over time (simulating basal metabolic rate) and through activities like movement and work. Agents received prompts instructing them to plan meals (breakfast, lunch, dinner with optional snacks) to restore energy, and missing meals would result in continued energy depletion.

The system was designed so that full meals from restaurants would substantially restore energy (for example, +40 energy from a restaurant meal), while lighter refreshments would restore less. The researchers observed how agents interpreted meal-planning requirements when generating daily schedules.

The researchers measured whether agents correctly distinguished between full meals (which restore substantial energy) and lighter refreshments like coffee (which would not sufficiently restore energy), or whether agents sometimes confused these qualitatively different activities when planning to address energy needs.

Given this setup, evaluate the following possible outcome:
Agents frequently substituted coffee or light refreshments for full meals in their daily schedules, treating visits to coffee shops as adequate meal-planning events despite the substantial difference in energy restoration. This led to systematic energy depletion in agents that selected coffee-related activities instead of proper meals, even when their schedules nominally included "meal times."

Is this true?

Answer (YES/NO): NO